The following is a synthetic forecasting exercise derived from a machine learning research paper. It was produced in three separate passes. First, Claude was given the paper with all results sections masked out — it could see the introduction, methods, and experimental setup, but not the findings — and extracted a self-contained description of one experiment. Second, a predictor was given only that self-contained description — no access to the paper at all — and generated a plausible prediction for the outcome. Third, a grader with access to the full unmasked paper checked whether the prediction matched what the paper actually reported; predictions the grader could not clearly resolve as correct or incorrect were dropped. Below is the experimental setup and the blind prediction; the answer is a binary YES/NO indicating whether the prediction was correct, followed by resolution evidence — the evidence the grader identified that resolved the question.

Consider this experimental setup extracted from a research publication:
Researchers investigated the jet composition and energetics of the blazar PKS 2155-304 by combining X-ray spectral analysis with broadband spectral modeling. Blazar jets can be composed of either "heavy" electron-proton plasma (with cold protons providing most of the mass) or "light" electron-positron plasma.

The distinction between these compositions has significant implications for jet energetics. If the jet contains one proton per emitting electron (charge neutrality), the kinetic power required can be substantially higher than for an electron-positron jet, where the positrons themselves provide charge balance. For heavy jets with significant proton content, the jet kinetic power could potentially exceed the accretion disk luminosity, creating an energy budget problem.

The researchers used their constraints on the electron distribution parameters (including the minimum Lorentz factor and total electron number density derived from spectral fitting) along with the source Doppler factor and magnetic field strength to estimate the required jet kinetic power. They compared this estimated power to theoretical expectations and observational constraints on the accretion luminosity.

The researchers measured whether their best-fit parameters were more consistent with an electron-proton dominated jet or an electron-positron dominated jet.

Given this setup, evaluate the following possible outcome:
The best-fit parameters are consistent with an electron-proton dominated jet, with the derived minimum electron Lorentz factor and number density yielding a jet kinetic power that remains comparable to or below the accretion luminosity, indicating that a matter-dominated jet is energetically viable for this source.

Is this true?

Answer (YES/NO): YES